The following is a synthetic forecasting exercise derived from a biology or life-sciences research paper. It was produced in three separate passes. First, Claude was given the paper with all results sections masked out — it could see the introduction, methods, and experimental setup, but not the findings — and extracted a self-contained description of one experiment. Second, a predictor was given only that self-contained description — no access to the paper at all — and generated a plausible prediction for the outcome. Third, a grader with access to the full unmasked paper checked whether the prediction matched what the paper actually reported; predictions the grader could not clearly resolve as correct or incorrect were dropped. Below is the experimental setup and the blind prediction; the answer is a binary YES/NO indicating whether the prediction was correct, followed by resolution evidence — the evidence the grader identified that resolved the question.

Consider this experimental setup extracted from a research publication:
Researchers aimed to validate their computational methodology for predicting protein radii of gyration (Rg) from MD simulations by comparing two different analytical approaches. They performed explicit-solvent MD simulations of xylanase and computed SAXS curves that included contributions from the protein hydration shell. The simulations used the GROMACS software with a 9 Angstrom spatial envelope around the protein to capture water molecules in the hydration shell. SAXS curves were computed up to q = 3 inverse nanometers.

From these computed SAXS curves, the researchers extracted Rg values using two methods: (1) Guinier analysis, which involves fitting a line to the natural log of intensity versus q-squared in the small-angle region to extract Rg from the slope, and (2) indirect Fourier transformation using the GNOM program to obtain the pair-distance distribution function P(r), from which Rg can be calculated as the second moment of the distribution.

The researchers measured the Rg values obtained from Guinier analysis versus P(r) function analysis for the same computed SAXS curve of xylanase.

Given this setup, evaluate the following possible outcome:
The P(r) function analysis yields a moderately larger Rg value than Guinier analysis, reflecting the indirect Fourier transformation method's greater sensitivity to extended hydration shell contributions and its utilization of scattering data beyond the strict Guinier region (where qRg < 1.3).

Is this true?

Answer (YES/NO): NO